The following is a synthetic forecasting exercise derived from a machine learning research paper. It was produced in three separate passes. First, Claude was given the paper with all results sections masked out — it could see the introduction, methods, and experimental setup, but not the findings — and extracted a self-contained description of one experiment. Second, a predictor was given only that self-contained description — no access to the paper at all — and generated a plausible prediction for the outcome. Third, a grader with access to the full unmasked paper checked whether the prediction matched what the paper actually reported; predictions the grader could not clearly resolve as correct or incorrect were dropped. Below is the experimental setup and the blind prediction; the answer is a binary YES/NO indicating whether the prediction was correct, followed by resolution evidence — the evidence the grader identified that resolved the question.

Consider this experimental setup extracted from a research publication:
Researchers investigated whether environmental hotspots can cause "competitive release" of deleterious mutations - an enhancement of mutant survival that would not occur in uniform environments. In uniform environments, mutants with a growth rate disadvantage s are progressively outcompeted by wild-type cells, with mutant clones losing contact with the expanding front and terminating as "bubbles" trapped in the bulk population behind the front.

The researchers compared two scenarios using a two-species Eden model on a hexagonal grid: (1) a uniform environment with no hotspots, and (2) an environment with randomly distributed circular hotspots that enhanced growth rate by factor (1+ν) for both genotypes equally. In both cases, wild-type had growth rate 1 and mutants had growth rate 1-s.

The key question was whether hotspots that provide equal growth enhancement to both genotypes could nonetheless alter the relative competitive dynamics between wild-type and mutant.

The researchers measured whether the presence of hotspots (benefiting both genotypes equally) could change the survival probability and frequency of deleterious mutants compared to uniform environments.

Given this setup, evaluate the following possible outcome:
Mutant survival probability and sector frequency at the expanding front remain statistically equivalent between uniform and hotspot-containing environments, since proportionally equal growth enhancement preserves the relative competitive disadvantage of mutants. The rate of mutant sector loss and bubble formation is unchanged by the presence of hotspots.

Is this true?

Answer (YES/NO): NO